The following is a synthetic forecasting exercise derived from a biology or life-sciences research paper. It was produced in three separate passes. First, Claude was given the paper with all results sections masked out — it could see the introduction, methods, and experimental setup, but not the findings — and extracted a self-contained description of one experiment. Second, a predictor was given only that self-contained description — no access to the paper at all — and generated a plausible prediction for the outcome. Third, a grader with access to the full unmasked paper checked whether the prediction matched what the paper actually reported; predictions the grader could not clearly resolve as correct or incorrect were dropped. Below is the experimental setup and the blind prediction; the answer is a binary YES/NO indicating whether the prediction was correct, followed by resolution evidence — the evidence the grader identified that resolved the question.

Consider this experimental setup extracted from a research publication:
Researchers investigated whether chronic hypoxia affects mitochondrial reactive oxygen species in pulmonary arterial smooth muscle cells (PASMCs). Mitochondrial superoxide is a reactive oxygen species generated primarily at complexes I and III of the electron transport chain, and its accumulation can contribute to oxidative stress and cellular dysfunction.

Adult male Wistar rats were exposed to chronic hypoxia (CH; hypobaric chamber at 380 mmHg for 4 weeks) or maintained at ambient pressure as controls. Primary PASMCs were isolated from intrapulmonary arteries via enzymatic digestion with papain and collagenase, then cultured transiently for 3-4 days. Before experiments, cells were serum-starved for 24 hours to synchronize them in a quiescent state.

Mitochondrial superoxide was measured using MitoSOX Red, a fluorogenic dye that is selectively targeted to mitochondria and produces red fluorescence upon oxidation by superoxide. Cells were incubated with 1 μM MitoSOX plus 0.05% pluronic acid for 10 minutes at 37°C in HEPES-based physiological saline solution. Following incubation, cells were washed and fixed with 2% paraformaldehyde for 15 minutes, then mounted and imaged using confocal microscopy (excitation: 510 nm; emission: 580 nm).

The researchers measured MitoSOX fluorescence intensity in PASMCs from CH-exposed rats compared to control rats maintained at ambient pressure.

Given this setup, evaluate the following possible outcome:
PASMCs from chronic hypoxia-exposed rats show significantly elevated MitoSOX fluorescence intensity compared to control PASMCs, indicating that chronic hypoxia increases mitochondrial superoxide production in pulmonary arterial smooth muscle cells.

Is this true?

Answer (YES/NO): YES